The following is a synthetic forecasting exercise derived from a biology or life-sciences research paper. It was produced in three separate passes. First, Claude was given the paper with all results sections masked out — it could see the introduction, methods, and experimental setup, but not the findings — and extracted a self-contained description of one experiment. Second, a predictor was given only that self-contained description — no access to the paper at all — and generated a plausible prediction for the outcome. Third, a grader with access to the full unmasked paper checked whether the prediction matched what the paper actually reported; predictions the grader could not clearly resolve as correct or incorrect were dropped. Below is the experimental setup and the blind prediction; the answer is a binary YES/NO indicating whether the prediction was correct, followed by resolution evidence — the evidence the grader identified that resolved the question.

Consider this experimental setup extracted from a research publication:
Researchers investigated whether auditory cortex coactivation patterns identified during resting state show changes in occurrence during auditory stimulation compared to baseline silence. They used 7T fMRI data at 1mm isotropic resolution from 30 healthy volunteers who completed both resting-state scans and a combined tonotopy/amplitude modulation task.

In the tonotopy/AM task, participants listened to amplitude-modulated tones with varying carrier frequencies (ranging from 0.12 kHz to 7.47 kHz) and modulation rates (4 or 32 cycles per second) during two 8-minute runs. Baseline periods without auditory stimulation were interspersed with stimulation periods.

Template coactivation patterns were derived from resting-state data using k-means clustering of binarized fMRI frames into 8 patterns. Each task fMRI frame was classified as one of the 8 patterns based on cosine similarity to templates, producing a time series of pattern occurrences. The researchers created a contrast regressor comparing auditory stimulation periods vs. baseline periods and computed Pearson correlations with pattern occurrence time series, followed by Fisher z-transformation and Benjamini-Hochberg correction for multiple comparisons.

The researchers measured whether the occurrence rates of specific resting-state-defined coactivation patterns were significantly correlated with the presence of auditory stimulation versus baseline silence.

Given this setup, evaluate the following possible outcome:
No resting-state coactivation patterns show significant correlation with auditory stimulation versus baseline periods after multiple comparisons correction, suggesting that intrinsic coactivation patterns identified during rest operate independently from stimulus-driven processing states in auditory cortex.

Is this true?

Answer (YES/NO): NO